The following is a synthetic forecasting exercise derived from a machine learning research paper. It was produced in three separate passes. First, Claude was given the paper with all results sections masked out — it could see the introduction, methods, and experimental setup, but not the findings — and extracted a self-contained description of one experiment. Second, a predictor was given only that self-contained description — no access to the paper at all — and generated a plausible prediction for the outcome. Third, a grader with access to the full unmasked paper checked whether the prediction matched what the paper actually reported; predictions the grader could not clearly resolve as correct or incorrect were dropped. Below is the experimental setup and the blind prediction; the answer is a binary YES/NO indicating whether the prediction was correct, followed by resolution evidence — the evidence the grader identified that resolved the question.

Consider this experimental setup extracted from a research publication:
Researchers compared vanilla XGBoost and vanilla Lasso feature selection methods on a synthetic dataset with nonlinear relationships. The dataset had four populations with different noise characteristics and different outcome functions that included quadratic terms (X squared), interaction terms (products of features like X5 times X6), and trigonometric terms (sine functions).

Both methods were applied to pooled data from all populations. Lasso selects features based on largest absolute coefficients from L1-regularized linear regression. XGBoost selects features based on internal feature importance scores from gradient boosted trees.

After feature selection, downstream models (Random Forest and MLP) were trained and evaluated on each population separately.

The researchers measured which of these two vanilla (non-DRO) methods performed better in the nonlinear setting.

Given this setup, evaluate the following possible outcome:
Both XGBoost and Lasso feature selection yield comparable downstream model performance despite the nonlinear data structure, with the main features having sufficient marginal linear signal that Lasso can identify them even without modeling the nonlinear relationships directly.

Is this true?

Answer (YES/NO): NO